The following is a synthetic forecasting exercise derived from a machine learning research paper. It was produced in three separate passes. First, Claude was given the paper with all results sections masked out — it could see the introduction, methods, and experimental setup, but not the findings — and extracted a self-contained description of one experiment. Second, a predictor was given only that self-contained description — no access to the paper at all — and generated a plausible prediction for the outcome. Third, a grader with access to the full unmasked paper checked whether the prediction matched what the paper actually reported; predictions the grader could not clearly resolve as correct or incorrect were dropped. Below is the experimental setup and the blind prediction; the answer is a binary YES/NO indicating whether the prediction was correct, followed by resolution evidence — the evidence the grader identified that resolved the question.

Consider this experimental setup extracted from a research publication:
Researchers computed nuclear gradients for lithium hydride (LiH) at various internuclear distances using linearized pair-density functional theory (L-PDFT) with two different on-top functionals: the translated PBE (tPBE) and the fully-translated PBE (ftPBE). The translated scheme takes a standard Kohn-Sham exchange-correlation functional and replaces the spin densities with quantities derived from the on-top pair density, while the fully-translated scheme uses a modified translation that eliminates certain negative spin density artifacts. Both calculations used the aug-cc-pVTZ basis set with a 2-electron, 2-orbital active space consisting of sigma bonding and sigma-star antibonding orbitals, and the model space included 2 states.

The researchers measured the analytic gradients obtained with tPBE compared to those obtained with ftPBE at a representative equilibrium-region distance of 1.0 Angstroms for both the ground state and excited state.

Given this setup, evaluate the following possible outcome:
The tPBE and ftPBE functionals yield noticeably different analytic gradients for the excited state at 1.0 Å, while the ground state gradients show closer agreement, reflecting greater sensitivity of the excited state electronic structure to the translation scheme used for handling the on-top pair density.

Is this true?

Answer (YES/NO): NO